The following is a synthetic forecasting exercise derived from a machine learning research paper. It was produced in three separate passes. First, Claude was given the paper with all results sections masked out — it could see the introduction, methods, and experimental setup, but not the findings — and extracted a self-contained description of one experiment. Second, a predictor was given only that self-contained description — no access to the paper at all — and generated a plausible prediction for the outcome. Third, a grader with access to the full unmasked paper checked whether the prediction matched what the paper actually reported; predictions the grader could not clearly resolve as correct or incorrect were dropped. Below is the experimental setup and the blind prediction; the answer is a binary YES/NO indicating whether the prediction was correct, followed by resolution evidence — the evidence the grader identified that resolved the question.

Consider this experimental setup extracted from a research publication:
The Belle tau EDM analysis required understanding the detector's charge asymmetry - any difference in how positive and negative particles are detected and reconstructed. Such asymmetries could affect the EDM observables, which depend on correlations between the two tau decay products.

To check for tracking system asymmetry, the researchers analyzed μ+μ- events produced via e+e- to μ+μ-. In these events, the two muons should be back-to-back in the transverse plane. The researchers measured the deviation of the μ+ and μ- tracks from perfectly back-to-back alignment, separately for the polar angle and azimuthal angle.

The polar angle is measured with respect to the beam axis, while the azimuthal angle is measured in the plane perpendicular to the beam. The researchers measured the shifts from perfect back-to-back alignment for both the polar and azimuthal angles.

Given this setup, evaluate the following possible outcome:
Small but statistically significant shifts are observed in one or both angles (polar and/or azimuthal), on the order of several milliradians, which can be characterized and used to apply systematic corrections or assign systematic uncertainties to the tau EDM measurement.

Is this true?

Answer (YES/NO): NO